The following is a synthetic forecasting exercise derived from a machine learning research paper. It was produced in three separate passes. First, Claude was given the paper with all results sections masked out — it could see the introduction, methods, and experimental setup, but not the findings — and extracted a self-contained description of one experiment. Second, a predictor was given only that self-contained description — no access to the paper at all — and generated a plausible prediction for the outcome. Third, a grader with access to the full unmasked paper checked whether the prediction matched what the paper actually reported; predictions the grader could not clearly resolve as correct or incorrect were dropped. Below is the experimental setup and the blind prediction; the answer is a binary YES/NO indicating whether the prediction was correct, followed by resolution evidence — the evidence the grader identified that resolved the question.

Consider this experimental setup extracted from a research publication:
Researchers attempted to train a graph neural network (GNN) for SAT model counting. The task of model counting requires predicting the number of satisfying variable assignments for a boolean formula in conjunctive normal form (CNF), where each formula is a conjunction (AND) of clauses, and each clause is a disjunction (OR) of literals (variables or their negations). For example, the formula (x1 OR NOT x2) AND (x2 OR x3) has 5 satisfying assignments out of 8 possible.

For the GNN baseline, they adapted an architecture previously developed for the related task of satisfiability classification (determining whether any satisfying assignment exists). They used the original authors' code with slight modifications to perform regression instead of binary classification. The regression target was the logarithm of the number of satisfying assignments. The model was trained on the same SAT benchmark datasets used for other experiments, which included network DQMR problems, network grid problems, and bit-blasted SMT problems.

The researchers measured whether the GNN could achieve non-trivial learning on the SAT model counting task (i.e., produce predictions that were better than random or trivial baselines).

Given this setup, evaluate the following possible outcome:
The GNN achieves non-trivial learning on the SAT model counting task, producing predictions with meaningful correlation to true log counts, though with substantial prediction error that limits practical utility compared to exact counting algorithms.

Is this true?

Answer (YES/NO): NO